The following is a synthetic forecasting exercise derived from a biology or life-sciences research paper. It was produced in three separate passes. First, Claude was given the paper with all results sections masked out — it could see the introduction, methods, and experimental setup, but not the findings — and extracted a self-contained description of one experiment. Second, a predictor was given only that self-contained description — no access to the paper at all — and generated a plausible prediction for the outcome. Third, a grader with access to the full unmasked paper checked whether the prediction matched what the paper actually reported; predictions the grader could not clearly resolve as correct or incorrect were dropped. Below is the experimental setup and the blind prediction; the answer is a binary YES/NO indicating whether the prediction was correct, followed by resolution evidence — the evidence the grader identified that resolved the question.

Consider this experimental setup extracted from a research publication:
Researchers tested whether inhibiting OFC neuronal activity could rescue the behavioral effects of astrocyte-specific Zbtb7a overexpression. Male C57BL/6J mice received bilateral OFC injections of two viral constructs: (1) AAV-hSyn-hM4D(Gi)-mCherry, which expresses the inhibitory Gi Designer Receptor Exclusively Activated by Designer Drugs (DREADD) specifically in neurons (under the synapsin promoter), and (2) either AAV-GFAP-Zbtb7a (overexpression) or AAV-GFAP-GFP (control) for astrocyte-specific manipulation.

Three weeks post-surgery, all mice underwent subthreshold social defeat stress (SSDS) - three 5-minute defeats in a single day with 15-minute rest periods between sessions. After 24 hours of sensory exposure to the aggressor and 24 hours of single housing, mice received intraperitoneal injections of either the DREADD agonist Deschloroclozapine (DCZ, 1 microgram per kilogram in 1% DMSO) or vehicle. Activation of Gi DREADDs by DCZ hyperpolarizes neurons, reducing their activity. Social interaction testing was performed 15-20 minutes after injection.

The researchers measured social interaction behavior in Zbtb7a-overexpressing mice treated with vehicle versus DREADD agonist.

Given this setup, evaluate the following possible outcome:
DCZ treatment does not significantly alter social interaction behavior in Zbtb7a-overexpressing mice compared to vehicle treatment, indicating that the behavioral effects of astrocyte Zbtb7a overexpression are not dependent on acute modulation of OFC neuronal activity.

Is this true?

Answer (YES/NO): NO